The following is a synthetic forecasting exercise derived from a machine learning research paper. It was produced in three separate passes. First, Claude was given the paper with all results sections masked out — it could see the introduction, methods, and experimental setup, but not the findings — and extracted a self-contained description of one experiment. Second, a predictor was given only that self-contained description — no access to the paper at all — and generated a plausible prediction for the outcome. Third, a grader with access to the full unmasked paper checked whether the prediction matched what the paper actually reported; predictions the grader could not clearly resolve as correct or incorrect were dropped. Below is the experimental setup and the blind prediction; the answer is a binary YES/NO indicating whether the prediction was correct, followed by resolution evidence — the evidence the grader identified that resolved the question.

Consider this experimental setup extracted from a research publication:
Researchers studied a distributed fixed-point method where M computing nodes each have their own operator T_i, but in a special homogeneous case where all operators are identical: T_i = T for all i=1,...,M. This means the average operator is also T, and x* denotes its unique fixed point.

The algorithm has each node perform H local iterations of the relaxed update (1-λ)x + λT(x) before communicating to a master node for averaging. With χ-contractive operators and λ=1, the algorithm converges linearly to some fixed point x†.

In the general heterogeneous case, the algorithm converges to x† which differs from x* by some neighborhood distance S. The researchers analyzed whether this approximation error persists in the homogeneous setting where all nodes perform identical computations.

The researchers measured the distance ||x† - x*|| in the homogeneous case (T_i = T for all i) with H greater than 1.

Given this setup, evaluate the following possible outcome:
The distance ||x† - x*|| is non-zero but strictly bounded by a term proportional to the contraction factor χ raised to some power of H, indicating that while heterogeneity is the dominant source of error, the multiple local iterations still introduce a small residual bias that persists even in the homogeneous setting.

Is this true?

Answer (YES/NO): NO